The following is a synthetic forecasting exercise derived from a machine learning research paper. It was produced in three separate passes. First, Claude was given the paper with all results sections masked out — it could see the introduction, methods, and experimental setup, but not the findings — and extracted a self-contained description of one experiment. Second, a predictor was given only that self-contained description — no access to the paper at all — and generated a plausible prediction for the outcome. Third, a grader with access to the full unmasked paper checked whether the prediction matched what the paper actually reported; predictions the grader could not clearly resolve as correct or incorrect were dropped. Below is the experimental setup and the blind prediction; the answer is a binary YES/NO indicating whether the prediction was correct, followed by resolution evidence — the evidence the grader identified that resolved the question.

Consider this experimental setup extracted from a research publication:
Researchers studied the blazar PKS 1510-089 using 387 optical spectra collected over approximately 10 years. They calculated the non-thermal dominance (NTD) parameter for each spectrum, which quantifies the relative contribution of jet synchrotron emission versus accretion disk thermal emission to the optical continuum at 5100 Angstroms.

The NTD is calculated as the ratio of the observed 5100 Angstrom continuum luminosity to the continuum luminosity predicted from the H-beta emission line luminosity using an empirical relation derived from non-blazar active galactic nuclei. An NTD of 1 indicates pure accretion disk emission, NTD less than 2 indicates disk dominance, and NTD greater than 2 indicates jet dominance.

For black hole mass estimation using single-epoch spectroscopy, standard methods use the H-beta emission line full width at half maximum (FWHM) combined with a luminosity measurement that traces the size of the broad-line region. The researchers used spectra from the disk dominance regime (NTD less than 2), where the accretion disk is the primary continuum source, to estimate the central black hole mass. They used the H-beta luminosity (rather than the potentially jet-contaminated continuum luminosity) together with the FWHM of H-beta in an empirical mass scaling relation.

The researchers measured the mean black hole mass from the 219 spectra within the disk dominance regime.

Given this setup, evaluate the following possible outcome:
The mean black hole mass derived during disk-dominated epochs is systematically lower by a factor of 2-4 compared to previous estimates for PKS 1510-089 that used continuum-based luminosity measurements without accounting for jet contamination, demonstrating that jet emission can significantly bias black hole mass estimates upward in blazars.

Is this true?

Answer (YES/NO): NO